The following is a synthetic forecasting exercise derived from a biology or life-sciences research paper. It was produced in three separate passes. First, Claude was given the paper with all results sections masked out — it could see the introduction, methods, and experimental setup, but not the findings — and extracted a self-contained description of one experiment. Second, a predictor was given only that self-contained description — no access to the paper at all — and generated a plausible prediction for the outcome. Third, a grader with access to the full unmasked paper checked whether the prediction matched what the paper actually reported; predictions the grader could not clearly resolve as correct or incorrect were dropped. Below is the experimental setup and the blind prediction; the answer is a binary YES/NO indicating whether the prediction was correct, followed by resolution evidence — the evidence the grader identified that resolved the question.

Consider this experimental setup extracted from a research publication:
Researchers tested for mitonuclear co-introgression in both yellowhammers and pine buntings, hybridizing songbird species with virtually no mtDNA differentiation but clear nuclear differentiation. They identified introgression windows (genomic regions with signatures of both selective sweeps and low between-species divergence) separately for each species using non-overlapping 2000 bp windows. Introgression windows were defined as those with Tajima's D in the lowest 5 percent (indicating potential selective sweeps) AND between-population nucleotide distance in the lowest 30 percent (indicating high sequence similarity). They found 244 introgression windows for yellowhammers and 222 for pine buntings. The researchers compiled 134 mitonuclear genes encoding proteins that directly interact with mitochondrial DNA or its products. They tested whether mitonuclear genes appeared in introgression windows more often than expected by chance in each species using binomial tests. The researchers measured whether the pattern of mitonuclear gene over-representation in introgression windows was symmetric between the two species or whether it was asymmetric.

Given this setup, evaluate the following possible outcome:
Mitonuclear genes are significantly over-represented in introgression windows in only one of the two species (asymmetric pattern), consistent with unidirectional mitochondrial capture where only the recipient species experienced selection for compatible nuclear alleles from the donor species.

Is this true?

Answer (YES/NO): YES